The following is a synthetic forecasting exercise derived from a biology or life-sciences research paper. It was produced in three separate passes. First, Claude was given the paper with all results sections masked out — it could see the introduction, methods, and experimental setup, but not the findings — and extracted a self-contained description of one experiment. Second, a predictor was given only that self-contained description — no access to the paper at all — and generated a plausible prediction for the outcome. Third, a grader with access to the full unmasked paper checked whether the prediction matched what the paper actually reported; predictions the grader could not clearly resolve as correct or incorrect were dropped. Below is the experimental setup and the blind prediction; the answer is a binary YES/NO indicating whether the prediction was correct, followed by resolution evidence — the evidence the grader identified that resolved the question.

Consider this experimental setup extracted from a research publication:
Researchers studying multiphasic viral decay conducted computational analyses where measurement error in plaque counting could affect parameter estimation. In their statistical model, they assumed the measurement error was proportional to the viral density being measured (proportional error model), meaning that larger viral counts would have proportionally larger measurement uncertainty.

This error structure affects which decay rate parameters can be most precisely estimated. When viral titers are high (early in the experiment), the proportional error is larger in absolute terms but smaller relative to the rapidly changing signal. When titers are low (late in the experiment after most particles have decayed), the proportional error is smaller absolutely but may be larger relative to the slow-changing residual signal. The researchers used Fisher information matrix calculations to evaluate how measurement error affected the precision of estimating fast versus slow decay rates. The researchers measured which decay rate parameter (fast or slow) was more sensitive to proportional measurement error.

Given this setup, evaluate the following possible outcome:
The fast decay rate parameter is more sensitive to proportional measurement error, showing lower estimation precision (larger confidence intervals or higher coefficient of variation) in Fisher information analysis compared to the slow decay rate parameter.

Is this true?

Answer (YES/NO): YES